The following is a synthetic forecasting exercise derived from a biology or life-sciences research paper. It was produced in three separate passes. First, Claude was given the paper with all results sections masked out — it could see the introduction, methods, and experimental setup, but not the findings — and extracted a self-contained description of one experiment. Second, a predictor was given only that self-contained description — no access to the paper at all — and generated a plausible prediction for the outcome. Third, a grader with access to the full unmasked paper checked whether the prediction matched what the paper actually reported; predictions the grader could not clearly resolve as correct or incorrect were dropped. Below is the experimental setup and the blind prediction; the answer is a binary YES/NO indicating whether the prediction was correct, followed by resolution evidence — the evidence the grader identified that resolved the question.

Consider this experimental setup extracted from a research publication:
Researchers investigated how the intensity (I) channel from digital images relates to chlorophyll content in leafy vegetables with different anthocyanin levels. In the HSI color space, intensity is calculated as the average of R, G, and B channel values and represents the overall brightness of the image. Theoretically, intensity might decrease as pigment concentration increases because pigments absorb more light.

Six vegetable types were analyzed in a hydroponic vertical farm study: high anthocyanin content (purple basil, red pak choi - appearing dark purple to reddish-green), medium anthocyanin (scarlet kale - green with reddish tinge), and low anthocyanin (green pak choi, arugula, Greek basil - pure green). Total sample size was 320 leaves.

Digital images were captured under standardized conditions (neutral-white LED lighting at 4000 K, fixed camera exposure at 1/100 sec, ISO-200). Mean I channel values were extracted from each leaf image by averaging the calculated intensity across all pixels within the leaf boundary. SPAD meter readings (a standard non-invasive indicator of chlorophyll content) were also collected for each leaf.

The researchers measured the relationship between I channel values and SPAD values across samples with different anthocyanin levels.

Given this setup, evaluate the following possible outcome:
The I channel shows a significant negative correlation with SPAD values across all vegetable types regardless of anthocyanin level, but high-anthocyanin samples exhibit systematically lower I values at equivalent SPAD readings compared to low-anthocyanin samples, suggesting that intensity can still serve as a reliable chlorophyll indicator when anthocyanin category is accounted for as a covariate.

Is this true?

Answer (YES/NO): NO